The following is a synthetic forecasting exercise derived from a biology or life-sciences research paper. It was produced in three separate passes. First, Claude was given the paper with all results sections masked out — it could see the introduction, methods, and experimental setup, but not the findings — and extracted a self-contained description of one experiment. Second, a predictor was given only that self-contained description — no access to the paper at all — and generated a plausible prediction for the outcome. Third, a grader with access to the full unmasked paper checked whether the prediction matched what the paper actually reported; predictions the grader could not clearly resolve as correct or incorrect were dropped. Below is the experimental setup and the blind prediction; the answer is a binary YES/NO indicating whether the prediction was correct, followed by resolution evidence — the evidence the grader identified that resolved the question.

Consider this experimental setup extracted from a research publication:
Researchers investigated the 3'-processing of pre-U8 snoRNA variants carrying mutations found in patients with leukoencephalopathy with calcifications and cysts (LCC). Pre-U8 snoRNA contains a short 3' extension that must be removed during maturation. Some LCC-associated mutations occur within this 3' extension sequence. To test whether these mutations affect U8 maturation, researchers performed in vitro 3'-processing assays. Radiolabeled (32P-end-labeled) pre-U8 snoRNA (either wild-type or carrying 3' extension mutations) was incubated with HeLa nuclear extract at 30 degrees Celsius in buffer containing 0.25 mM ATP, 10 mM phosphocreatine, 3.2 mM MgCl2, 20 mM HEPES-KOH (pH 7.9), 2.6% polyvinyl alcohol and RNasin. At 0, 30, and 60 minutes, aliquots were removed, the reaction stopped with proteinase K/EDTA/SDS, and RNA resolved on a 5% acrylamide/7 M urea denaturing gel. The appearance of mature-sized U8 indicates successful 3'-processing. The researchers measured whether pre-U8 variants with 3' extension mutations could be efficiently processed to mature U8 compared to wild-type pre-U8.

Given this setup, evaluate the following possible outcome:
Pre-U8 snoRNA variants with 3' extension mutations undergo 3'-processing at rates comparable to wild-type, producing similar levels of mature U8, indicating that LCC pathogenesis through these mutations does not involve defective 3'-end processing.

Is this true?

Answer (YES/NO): NO